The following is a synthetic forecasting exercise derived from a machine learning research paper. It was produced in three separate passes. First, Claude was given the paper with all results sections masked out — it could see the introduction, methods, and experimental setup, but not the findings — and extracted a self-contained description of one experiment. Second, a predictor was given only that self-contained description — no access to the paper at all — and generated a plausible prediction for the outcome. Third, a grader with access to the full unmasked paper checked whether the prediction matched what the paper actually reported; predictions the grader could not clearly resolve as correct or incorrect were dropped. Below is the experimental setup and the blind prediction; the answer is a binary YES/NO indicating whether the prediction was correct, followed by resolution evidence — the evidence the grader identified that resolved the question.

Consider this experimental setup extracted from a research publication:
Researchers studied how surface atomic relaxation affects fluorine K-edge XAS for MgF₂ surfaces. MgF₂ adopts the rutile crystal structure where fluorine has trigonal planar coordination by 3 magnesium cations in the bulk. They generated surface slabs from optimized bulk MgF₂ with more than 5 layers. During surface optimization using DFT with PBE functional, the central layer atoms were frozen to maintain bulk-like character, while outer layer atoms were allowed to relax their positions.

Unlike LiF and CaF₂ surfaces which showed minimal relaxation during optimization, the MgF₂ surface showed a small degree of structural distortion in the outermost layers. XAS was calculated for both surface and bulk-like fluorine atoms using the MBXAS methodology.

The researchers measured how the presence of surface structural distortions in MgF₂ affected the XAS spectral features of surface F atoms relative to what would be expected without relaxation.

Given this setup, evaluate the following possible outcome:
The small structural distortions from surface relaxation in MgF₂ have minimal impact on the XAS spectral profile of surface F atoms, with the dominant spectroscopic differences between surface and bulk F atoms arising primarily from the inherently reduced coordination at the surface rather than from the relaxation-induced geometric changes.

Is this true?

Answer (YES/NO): YES